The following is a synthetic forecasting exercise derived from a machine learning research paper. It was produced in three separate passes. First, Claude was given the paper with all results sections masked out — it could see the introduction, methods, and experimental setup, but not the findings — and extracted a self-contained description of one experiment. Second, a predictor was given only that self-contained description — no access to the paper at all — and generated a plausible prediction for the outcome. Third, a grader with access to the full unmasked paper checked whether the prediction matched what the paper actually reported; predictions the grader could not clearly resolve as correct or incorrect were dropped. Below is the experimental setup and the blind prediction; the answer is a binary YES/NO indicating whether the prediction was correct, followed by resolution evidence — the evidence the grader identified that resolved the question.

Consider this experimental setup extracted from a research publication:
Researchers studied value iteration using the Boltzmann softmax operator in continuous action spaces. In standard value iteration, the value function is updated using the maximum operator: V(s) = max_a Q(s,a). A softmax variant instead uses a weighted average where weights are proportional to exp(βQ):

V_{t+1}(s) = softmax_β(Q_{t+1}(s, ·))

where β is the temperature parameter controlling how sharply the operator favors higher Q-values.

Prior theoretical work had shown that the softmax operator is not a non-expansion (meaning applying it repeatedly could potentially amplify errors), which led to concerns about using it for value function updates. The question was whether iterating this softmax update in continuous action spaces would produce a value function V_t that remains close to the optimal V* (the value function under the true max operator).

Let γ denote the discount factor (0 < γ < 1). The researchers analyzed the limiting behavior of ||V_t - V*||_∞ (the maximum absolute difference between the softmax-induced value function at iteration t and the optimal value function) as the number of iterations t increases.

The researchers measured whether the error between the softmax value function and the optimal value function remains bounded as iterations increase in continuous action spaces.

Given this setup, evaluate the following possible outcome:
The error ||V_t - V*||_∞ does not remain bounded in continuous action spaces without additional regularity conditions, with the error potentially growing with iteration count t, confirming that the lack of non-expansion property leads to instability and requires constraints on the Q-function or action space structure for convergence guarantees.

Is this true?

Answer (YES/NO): NO